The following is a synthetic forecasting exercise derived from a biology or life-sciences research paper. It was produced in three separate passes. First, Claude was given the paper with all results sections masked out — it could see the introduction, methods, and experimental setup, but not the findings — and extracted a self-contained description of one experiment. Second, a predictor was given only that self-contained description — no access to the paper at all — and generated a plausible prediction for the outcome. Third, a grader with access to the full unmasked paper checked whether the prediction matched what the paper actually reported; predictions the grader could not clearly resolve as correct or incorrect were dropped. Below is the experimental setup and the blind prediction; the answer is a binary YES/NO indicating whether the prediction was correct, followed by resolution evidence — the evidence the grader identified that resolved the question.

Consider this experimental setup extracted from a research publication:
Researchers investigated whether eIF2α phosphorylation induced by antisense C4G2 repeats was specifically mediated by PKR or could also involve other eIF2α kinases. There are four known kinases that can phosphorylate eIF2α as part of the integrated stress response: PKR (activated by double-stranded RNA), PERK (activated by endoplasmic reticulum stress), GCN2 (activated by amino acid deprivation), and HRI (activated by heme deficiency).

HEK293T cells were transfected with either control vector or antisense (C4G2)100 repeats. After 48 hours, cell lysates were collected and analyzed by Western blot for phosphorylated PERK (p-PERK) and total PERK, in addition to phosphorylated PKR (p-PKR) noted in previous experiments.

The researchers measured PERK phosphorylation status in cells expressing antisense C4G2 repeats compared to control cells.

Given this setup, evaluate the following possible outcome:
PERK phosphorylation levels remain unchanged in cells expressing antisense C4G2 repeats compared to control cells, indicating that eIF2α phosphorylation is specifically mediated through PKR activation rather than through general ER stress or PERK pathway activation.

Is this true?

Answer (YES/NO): YES